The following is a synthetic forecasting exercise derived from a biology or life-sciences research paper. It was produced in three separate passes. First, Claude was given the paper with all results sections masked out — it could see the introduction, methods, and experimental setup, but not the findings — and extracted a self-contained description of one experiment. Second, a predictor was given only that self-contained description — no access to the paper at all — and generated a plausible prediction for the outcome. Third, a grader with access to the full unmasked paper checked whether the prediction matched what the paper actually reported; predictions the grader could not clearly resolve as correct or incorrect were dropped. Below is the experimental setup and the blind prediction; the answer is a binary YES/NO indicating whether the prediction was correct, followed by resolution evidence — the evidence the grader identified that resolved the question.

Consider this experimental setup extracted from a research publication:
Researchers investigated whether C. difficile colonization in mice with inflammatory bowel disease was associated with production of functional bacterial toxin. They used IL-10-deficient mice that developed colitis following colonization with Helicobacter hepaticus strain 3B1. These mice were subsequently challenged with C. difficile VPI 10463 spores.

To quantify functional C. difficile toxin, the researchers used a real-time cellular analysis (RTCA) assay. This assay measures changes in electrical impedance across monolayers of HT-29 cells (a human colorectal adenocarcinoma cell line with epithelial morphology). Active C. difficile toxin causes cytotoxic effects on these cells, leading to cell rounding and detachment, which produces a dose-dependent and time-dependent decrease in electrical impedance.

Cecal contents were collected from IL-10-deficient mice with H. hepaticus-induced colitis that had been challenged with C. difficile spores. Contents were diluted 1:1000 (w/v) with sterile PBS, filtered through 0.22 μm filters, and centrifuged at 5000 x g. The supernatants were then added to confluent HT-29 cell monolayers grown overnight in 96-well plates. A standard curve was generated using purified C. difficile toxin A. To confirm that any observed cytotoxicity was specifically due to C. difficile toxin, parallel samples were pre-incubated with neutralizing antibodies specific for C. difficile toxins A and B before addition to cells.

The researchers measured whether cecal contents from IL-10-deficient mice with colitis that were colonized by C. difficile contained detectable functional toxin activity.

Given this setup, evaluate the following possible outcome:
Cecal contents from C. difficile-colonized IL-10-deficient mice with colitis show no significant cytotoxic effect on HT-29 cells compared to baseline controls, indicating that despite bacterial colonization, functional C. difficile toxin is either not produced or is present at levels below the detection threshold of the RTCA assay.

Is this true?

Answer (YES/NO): NO